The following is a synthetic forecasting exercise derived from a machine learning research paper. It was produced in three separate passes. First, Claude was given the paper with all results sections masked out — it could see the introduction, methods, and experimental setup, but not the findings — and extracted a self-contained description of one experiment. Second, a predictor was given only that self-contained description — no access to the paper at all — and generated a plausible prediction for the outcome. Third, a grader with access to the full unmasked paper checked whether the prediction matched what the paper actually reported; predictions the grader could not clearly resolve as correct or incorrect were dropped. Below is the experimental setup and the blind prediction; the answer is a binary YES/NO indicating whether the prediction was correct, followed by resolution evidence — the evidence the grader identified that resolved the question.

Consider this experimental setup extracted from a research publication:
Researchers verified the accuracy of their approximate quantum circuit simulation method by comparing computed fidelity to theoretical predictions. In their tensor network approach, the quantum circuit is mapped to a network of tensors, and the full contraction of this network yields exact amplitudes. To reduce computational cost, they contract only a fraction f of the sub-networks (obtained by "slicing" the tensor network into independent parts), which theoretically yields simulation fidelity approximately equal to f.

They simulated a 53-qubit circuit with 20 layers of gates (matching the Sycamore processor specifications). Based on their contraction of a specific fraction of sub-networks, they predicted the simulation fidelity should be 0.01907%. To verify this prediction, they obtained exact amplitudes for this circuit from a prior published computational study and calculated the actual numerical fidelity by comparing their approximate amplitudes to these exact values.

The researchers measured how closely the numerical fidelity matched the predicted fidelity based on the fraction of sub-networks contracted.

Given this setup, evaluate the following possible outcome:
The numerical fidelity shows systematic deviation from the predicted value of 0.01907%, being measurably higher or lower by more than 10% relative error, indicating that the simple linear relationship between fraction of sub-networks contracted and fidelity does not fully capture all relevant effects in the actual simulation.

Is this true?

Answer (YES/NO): NO